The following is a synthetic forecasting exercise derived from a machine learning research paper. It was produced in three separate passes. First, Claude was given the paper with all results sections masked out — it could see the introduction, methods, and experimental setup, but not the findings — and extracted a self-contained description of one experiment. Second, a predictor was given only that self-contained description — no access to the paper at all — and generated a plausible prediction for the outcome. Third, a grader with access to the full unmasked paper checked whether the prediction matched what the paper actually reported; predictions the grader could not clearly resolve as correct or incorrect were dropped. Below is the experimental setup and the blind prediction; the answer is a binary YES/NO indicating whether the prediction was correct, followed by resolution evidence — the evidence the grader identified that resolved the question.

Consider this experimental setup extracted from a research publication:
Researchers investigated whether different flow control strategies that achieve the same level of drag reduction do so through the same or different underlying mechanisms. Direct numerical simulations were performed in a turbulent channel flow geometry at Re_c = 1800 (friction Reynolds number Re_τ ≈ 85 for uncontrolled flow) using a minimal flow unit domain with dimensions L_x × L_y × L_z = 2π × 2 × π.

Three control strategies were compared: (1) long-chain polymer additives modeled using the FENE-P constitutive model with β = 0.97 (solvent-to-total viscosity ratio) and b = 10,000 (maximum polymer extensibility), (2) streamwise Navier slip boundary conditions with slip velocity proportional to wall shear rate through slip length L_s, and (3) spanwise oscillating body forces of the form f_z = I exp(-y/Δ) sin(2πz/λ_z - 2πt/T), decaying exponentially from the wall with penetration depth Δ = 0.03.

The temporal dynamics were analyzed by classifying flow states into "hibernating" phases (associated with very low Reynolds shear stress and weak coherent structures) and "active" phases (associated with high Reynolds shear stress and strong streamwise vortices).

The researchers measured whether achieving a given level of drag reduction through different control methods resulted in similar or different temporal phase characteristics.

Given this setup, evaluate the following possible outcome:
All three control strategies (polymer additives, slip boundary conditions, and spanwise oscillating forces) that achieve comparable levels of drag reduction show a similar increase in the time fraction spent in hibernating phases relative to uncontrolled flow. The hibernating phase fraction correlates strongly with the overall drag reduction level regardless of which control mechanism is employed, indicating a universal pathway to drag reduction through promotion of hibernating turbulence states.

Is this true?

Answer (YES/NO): NO